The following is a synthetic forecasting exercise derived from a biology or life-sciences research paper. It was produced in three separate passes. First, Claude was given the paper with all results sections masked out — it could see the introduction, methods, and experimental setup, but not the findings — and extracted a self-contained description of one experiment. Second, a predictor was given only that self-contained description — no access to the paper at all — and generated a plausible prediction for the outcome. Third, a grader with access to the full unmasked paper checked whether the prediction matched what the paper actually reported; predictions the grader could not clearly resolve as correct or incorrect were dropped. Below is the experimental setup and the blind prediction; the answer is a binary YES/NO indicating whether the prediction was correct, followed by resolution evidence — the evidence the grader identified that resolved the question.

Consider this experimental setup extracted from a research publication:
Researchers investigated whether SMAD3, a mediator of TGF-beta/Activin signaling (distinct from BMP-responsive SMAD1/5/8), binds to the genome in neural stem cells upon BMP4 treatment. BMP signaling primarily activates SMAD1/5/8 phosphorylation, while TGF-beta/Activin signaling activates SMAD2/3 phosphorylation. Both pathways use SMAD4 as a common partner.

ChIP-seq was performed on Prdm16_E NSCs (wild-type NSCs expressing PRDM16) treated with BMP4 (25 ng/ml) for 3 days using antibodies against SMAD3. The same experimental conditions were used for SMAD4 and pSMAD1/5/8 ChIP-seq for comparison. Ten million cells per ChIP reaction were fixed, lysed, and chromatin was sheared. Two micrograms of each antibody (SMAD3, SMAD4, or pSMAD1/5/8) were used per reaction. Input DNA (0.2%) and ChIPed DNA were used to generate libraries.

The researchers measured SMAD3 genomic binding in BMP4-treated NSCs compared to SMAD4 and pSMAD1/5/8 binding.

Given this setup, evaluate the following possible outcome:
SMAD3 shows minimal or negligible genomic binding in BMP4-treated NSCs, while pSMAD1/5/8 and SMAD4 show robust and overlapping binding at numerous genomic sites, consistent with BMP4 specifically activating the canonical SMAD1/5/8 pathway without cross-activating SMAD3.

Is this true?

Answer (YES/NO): YES